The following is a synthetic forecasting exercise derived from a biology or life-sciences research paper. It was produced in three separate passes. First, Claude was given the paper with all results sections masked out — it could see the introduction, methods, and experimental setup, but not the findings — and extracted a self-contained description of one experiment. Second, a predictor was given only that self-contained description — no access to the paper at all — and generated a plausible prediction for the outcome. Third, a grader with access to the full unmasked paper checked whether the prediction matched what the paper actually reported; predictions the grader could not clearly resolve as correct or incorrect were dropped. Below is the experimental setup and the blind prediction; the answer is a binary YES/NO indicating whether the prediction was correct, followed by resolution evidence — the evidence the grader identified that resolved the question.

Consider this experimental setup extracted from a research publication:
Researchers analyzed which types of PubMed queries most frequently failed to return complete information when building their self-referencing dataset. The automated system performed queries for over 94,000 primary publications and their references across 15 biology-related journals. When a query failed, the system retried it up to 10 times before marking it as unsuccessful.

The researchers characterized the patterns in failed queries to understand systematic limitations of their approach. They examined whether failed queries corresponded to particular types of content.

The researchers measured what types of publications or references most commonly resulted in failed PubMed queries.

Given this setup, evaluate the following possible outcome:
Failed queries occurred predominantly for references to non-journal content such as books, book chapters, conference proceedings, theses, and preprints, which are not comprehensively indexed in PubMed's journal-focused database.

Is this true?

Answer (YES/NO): NO